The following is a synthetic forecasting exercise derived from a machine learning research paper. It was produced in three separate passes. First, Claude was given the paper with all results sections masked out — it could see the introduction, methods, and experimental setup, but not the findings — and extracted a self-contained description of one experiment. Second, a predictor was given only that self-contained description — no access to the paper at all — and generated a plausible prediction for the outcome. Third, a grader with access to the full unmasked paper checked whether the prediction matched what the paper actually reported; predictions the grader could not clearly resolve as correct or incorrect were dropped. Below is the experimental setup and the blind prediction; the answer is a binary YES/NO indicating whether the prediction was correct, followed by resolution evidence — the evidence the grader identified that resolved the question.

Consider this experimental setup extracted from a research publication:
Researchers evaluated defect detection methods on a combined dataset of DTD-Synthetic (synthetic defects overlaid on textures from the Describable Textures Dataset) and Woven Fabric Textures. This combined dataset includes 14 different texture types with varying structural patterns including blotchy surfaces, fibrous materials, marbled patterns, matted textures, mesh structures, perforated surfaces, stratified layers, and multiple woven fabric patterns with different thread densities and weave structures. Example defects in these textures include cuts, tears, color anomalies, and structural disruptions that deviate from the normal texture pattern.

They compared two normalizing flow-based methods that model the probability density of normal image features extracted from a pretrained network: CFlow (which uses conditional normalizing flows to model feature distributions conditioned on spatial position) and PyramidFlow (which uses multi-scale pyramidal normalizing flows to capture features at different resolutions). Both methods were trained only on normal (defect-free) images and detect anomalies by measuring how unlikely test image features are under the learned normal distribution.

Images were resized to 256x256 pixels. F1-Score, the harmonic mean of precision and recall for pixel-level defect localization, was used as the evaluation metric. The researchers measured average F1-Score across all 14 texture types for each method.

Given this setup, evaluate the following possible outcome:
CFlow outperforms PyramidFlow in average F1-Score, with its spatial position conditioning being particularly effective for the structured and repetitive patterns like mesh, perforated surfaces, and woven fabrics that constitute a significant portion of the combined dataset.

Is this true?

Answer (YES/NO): NO